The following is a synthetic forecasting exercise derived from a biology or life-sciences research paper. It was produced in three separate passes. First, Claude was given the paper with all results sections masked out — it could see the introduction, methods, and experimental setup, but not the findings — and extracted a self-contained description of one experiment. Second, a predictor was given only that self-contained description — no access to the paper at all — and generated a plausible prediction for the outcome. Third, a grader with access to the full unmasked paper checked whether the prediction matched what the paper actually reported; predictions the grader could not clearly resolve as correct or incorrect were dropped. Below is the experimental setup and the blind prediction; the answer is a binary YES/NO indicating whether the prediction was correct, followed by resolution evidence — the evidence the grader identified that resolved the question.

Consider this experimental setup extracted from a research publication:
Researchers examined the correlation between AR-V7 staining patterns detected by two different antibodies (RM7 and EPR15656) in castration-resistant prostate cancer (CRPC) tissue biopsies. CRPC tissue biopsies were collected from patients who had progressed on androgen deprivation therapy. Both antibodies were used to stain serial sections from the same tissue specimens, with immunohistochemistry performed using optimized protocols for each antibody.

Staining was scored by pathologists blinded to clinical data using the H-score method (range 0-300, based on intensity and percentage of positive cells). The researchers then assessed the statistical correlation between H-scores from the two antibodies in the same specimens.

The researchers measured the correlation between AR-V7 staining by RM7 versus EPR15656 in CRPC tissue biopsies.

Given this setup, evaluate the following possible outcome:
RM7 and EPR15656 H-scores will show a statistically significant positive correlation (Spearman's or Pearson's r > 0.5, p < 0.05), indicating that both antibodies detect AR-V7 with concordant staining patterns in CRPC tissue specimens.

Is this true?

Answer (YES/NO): YES